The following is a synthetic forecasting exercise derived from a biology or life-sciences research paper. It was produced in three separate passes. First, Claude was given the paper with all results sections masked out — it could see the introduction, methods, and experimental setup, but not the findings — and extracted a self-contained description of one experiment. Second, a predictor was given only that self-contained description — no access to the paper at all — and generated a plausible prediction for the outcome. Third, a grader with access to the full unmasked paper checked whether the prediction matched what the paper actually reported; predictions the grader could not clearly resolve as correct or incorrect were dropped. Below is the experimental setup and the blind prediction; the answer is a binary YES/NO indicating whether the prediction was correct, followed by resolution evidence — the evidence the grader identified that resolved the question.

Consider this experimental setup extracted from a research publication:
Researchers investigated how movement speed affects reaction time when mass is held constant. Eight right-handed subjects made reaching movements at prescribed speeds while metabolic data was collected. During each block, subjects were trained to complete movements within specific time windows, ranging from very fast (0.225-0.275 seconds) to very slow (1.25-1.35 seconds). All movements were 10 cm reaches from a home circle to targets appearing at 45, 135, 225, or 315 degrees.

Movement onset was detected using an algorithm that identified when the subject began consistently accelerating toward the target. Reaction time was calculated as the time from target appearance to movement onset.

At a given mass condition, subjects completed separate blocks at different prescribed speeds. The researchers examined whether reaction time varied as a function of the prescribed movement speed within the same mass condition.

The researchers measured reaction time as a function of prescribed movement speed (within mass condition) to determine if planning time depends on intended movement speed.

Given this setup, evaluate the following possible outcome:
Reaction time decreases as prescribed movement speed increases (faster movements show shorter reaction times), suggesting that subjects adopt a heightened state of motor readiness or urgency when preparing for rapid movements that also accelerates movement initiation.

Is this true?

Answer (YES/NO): YES